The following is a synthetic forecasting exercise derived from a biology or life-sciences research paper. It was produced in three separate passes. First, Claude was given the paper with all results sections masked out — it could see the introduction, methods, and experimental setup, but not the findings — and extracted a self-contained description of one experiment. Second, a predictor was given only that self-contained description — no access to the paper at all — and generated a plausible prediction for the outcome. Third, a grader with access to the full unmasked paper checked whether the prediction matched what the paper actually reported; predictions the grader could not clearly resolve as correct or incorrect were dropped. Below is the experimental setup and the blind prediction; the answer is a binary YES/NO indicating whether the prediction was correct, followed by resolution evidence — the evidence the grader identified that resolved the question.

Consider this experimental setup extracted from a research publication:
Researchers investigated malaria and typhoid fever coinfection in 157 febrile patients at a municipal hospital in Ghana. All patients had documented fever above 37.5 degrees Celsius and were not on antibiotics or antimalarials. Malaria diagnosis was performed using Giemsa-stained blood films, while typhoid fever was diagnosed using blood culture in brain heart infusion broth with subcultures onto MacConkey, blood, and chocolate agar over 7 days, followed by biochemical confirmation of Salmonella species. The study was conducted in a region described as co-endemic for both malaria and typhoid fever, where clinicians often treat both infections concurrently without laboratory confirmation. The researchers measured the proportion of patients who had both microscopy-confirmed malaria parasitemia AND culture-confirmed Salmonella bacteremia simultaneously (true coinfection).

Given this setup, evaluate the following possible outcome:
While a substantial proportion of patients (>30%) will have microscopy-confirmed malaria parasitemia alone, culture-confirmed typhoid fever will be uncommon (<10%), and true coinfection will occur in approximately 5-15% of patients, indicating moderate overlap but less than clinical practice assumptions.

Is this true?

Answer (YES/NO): NO